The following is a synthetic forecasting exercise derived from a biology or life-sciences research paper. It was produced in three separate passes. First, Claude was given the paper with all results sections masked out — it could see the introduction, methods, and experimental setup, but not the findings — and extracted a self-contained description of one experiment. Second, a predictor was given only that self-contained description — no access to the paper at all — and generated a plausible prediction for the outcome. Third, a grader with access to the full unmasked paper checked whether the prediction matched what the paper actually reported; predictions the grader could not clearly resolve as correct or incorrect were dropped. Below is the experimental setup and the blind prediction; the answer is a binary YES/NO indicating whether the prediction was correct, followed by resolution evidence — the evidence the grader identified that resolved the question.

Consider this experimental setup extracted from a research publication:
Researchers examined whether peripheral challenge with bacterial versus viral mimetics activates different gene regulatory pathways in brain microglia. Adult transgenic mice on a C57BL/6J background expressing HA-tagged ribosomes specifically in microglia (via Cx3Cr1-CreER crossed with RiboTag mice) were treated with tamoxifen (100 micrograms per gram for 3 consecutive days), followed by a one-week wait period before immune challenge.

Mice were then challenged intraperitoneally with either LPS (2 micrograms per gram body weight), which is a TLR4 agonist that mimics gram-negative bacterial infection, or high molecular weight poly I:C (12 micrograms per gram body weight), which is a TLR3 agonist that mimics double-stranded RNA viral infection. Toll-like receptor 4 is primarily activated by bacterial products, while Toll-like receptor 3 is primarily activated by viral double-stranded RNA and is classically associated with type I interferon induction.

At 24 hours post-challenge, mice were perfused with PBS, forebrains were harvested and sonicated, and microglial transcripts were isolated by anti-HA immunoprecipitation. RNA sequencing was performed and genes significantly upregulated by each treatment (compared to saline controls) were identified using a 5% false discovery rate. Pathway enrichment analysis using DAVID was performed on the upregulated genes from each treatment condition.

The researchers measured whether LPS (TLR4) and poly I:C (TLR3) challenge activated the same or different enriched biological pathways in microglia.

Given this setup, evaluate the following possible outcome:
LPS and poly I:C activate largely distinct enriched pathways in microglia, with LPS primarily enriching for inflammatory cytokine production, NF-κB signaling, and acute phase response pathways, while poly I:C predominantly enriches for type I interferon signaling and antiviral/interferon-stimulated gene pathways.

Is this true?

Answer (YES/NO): NO